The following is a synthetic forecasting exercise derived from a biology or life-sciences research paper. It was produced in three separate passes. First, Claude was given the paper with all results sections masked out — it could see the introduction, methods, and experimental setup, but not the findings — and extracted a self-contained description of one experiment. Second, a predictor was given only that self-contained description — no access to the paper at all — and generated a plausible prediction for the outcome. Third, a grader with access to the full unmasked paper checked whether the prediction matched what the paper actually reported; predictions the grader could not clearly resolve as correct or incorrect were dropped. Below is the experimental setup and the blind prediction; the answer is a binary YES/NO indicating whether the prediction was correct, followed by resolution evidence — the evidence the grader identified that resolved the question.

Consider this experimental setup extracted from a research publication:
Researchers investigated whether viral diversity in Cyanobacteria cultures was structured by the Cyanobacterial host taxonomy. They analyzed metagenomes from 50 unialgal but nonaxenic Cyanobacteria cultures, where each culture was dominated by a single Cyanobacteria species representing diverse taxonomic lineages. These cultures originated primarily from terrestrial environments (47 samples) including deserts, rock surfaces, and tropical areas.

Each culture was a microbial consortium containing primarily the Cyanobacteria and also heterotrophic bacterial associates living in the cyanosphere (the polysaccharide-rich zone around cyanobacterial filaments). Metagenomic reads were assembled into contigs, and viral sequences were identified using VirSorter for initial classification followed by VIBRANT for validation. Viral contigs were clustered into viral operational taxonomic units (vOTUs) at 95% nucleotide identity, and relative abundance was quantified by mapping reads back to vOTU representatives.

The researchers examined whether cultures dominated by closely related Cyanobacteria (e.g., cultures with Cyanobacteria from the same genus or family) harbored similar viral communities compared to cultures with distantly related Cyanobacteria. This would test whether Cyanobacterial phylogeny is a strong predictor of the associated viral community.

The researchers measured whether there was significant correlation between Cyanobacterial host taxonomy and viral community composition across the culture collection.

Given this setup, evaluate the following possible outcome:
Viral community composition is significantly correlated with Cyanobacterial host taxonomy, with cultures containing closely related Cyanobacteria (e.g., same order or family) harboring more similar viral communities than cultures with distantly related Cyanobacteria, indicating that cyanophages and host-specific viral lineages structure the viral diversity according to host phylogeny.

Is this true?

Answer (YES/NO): NO